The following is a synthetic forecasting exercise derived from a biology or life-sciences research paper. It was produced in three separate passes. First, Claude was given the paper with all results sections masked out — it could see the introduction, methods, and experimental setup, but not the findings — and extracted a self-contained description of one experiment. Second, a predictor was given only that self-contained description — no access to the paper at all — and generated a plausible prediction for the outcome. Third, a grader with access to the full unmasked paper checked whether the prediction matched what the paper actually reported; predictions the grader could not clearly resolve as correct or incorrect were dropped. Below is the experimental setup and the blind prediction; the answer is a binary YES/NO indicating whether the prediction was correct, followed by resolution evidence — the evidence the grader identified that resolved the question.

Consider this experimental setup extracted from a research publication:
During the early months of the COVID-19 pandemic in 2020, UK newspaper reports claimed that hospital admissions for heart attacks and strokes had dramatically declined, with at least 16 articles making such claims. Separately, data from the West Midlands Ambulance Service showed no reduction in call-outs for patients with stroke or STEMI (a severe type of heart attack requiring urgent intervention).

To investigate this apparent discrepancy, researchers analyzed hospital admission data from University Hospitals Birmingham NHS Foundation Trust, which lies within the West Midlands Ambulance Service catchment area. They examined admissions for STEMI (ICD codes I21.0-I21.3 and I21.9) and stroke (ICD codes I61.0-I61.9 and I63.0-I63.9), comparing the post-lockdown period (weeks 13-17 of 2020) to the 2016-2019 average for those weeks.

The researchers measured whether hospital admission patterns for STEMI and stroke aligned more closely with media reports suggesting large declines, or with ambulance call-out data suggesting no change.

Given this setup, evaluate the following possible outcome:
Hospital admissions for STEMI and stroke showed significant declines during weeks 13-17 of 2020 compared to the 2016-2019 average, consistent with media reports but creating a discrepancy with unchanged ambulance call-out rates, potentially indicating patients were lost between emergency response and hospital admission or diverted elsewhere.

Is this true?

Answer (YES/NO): NO